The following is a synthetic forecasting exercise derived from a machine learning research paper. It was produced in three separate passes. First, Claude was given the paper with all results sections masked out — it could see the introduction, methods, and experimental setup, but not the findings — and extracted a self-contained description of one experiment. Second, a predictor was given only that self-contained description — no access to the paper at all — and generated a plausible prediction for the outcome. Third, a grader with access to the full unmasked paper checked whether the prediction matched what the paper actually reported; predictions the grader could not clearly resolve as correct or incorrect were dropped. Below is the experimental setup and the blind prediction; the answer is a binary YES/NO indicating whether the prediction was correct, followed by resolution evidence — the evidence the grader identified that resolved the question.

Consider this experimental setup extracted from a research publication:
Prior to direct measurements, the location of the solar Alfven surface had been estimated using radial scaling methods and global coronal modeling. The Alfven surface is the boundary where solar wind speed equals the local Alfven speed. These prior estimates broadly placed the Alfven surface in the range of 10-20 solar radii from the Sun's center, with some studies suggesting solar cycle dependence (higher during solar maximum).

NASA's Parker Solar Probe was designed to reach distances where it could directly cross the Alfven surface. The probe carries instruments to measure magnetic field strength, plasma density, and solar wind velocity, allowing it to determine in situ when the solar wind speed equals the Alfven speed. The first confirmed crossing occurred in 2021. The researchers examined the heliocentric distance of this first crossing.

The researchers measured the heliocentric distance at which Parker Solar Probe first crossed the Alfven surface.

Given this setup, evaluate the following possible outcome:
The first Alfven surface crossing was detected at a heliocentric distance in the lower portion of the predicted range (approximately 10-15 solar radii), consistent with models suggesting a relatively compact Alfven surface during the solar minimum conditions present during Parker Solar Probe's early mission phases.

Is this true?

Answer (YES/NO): NO